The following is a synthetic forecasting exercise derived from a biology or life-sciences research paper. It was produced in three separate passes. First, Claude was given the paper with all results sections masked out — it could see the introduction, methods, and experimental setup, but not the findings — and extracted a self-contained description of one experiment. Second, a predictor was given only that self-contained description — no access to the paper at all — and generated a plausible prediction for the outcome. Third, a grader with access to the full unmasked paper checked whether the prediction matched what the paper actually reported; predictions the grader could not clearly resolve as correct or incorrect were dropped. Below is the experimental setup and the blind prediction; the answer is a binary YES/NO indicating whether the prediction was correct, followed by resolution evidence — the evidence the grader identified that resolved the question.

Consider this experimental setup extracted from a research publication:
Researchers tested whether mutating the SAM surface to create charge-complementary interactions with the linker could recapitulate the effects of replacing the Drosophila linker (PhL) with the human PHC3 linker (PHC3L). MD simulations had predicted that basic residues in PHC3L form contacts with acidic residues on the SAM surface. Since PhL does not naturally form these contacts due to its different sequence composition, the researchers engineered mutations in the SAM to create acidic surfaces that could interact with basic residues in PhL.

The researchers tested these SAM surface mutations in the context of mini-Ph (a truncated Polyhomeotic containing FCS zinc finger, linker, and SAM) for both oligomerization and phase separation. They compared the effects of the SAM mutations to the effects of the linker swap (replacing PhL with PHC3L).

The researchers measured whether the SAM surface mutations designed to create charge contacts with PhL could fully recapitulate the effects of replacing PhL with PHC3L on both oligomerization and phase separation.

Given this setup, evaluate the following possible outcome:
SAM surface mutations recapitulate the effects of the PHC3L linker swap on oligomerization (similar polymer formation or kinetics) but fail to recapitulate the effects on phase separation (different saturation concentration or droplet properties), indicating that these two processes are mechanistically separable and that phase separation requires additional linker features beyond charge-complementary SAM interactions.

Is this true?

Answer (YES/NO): NO